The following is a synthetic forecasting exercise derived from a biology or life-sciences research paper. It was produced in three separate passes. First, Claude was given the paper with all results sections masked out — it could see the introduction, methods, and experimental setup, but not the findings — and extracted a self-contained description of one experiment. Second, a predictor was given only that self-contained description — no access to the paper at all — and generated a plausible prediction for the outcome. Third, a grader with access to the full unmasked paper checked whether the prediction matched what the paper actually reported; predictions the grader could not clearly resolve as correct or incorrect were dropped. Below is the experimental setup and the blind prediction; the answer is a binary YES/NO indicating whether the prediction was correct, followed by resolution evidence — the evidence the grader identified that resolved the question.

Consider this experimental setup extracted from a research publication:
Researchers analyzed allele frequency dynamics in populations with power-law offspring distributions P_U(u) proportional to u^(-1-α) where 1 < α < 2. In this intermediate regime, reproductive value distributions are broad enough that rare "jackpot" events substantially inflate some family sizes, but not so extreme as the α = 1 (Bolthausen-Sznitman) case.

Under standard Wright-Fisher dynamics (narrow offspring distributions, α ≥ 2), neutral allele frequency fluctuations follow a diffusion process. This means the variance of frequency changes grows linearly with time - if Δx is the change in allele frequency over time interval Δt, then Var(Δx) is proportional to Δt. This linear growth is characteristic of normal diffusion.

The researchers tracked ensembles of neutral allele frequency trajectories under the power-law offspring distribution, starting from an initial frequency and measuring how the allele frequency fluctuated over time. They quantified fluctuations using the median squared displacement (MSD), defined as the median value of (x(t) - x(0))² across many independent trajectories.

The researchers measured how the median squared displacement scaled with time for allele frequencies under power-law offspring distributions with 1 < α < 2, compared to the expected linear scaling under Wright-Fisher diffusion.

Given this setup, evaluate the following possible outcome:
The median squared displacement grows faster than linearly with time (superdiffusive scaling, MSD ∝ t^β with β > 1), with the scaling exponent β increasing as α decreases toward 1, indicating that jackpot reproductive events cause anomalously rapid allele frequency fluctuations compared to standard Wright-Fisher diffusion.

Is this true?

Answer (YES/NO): YES